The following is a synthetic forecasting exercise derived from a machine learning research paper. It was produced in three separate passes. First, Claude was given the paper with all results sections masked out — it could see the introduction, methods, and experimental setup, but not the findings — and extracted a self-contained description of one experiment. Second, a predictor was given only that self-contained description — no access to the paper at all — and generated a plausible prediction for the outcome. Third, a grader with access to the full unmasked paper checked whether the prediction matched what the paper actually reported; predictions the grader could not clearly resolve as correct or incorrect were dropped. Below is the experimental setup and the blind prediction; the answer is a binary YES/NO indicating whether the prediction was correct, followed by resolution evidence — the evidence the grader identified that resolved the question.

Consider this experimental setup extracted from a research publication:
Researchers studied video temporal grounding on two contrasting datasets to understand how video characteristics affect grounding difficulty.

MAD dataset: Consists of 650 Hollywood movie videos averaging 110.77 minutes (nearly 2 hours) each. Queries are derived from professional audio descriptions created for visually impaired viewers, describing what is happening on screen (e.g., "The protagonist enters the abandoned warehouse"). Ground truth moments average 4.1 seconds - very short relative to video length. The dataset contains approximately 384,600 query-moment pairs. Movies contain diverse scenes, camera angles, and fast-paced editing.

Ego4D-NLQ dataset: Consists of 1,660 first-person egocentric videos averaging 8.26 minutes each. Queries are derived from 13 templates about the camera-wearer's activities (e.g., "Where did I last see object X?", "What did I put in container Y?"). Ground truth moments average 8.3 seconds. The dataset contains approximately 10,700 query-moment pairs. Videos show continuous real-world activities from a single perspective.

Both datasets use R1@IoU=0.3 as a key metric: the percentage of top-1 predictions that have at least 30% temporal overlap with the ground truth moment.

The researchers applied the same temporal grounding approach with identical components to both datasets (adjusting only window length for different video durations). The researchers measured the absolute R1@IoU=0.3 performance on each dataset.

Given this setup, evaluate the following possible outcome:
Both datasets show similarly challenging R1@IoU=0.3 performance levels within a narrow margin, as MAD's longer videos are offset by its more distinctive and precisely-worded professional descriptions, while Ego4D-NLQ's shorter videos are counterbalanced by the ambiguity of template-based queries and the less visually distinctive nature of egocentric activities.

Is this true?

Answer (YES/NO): NO